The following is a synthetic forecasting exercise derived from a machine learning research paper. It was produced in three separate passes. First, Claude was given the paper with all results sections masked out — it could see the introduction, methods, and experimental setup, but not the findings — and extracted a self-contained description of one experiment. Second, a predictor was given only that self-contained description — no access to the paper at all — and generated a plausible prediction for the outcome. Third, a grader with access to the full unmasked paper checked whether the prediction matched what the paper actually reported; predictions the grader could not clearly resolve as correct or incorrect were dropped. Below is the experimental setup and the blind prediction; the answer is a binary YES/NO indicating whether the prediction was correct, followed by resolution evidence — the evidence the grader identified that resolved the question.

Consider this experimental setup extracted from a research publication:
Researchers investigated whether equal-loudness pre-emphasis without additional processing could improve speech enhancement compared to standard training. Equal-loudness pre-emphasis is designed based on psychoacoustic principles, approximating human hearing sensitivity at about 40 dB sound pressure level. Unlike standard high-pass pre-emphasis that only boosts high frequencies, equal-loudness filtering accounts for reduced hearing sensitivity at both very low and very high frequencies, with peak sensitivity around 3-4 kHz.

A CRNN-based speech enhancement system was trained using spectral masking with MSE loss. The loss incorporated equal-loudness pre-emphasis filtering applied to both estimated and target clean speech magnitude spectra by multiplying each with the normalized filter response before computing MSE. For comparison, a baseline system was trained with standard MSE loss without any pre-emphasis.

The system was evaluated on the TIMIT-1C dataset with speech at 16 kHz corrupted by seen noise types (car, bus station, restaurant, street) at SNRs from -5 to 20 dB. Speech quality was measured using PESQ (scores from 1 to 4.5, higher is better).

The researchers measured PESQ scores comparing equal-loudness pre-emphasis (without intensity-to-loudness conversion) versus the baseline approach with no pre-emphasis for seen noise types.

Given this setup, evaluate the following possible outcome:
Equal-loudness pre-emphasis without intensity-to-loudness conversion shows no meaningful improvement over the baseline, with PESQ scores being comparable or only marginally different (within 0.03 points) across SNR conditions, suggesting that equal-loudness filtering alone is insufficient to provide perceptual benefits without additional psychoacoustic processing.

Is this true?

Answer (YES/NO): NO